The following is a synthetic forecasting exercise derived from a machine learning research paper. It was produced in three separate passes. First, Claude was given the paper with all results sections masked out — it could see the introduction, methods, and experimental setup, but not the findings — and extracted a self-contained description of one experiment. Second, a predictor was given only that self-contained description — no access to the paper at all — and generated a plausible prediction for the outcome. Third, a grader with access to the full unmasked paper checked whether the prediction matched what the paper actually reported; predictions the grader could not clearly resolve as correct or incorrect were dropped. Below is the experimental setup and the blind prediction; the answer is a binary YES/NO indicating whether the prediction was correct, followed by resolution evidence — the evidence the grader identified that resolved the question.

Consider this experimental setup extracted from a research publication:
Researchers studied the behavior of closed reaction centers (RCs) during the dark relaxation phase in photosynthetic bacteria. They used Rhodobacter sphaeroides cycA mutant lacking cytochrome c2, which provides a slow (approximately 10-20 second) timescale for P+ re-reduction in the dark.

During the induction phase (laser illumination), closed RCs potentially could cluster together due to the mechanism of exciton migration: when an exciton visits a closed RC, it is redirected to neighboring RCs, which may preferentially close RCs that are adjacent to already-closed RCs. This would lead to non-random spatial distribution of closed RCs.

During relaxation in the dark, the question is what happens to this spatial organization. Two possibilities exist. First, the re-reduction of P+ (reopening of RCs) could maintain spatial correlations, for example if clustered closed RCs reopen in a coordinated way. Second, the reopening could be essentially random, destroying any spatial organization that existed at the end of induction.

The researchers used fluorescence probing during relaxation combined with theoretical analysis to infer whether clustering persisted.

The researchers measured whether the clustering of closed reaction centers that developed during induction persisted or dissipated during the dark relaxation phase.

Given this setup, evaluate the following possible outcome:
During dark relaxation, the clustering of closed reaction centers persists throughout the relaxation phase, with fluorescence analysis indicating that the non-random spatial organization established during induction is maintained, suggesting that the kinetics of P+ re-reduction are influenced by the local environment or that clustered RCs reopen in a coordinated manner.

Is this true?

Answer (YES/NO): NO